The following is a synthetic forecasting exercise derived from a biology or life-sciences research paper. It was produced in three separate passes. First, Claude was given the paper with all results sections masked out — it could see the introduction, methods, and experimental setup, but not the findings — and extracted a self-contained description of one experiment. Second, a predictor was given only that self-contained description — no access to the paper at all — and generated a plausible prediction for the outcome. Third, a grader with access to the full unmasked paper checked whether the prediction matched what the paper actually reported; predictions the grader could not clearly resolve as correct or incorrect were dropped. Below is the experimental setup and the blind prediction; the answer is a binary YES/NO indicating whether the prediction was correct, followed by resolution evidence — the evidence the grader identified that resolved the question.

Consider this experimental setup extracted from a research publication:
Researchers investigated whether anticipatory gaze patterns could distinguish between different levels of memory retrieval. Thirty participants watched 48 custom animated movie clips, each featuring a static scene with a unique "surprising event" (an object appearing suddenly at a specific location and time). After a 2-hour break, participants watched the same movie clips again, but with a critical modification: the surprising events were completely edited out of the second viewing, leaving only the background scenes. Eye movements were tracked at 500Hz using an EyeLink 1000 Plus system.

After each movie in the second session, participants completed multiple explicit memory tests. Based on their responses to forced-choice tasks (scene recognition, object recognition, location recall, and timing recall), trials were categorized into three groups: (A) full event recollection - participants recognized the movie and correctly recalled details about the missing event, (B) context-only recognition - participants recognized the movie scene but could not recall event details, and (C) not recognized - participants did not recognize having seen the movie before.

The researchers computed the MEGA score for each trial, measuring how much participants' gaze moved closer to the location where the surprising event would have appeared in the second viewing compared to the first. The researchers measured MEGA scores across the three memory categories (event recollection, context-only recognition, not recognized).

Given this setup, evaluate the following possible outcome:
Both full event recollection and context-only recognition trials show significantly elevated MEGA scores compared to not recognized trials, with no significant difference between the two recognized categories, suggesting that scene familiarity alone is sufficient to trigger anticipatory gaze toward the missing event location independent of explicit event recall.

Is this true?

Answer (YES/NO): NO